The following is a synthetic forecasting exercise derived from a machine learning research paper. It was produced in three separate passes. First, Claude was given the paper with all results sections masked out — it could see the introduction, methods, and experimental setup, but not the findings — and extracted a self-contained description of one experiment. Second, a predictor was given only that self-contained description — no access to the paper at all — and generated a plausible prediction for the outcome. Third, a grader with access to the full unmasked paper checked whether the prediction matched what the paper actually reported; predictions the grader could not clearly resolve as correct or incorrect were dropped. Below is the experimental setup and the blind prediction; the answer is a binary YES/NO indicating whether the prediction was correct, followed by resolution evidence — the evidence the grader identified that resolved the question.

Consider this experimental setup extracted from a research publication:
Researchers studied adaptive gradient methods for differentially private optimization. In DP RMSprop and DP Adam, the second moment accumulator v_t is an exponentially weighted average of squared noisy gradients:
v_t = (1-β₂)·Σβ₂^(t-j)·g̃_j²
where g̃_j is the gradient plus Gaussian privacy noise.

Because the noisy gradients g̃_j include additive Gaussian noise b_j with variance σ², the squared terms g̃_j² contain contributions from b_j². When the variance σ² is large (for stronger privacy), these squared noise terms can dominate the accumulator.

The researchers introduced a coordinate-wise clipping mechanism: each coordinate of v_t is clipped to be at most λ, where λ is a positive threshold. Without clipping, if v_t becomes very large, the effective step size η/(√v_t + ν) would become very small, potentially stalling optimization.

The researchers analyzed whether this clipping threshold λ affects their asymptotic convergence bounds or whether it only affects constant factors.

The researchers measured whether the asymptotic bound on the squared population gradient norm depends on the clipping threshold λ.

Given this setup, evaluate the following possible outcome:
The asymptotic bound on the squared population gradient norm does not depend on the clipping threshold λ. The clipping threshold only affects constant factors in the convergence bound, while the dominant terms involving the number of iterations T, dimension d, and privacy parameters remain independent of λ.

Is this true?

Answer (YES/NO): YES